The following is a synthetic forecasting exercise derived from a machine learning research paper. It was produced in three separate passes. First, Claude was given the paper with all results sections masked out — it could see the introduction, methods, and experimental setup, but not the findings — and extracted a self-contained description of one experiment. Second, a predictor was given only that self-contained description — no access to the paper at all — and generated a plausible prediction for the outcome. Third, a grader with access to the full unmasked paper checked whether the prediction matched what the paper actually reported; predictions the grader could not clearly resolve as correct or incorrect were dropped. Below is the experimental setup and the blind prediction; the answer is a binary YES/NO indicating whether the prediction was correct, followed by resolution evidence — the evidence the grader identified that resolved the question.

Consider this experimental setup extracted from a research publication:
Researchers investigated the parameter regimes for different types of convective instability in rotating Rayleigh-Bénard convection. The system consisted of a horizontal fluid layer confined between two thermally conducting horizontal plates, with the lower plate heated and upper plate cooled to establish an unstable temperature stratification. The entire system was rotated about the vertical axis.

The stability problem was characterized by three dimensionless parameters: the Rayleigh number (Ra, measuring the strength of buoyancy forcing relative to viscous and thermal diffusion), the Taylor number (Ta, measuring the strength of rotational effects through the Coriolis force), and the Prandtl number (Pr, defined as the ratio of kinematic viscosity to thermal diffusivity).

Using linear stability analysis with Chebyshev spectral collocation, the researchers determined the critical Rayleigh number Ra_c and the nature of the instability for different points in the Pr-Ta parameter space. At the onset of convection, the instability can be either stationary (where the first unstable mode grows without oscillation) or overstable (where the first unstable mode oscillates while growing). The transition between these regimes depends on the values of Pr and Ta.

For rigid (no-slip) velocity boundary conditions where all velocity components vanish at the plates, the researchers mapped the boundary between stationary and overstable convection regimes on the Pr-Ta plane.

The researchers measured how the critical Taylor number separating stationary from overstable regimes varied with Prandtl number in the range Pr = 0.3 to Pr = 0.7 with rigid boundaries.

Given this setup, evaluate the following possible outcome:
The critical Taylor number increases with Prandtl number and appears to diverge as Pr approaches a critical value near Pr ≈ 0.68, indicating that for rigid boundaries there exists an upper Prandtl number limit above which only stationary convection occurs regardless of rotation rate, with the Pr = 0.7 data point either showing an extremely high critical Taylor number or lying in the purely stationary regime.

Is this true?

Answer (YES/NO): YES